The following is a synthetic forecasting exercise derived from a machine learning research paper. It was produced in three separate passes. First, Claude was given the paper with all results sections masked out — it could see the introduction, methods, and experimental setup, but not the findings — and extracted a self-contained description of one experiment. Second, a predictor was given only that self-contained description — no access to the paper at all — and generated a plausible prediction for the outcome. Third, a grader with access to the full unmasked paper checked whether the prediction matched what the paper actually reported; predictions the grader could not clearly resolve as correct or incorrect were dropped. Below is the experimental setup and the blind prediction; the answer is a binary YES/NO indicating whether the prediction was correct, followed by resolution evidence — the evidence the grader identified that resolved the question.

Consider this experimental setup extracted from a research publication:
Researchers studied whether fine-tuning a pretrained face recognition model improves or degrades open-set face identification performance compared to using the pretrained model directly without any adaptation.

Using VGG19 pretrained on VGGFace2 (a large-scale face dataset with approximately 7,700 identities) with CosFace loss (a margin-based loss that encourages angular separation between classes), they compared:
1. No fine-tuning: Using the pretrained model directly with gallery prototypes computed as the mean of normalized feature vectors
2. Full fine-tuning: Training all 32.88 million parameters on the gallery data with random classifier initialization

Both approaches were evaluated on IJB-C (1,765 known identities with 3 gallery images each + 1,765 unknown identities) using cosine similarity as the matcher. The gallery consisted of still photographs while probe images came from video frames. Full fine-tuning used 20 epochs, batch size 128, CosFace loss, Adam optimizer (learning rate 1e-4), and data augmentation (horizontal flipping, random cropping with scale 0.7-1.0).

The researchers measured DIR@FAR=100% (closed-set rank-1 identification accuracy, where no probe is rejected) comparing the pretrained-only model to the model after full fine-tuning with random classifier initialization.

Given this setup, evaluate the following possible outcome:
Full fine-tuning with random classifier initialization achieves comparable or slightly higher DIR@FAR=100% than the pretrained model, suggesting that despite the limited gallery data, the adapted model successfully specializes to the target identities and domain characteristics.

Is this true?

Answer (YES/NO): NO